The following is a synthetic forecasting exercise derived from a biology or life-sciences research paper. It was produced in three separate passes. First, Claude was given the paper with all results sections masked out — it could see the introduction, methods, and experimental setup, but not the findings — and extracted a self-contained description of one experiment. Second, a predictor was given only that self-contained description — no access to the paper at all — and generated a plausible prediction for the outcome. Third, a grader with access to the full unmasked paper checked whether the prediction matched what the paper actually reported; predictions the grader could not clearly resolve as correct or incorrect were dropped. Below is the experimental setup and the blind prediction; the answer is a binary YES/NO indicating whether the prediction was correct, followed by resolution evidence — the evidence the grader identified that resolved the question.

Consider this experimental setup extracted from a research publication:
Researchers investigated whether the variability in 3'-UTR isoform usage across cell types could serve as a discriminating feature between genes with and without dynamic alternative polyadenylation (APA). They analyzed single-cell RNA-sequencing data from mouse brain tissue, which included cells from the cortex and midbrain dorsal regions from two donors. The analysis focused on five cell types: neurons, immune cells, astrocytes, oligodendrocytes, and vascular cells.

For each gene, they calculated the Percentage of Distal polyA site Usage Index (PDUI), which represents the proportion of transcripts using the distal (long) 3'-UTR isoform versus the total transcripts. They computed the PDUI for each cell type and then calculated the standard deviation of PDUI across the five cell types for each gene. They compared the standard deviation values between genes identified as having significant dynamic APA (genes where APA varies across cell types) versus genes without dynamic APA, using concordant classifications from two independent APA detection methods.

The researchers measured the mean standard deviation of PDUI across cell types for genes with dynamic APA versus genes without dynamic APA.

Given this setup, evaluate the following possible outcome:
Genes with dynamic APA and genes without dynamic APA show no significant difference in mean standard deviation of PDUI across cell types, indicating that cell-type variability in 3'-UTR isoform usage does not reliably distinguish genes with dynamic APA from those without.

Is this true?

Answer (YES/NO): NO